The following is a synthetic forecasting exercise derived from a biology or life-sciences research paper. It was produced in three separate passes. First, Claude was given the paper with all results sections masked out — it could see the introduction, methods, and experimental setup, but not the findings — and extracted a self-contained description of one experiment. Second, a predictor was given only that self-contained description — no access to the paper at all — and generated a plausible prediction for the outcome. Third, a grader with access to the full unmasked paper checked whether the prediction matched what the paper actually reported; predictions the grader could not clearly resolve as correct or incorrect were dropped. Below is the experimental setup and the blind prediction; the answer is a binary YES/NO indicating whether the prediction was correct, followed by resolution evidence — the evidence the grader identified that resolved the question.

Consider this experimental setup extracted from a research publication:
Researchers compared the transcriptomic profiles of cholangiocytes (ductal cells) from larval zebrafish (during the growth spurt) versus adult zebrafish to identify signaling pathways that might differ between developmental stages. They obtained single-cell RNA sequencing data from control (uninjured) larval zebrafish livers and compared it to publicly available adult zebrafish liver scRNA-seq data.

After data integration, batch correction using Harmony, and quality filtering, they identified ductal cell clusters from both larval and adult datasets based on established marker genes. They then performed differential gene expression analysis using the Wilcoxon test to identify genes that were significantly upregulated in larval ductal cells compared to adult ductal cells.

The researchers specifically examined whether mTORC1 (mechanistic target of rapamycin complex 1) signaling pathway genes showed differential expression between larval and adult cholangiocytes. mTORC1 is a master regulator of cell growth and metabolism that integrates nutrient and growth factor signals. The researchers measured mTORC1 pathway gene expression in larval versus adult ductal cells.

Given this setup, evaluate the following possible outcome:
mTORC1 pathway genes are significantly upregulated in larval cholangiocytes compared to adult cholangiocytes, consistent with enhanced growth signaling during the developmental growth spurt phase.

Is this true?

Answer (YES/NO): YES